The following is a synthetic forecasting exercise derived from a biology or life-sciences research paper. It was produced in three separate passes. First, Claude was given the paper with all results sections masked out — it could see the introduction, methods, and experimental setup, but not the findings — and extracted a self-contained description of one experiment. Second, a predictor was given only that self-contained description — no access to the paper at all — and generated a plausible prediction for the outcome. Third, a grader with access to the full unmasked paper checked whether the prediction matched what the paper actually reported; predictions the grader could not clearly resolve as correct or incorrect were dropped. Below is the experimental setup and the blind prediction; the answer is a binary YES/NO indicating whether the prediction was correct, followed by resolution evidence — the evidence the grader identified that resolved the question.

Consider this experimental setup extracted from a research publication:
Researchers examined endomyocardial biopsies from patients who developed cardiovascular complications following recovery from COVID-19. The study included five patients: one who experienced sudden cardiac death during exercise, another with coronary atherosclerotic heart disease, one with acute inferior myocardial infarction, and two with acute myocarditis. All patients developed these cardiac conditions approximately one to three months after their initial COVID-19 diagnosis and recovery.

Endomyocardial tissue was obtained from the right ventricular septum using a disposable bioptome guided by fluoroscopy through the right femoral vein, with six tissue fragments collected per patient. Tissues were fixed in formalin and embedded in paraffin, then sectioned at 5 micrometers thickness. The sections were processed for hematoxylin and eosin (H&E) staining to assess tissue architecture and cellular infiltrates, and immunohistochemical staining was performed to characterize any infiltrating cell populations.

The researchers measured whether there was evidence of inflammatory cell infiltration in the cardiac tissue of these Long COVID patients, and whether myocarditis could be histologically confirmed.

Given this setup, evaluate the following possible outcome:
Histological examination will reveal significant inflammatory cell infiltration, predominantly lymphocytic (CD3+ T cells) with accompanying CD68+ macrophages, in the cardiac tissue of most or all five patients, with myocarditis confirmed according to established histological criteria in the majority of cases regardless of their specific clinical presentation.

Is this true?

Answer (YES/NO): NO